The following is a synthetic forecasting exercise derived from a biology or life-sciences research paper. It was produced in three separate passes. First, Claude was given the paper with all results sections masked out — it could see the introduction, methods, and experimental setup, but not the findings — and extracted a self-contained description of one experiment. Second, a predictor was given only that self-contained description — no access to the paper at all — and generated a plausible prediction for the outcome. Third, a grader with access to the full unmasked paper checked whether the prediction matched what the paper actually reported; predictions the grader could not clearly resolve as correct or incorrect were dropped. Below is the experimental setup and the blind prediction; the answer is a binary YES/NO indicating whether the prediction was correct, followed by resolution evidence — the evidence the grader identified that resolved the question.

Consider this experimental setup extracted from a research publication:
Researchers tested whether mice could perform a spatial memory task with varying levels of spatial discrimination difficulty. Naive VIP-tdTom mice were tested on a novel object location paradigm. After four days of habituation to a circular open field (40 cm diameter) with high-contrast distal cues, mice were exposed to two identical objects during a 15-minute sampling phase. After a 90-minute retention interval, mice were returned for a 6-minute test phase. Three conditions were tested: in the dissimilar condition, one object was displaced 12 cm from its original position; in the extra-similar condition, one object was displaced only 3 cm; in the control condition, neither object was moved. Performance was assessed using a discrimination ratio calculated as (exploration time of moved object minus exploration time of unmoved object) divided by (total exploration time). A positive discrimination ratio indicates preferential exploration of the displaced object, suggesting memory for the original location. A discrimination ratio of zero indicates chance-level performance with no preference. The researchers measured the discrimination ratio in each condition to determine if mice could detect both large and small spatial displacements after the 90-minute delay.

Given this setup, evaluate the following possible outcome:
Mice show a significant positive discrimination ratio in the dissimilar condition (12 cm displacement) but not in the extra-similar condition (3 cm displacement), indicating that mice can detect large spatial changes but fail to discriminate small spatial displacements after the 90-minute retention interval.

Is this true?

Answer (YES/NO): YES